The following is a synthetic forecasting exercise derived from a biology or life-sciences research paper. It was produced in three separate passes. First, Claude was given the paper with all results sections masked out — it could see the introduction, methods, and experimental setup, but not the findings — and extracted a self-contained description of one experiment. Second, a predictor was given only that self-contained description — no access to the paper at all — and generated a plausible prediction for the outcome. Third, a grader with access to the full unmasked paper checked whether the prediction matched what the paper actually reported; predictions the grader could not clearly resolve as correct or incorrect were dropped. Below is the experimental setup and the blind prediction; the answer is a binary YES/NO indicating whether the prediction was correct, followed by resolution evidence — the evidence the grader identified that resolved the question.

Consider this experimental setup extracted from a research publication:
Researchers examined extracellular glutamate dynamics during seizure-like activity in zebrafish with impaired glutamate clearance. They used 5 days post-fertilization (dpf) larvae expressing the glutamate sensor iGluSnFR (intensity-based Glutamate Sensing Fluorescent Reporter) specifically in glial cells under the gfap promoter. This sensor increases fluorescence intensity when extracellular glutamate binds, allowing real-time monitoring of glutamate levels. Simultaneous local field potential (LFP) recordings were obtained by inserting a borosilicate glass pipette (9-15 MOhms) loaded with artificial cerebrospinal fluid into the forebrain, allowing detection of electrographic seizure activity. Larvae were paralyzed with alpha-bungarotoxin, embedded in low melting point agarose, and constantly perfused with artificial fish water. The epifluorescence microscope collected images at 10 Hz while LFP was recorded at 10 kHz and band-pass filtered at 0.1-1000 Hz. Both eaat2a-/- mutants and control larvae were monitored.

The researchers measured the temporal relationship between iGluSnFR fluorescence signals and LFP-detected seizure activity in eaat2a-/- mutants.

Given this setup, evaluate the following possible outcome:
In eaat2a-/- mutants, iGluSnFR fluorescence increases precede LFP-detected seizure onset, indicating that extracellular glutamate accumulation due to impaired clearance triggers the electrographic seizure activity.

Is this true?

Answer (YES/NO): NO